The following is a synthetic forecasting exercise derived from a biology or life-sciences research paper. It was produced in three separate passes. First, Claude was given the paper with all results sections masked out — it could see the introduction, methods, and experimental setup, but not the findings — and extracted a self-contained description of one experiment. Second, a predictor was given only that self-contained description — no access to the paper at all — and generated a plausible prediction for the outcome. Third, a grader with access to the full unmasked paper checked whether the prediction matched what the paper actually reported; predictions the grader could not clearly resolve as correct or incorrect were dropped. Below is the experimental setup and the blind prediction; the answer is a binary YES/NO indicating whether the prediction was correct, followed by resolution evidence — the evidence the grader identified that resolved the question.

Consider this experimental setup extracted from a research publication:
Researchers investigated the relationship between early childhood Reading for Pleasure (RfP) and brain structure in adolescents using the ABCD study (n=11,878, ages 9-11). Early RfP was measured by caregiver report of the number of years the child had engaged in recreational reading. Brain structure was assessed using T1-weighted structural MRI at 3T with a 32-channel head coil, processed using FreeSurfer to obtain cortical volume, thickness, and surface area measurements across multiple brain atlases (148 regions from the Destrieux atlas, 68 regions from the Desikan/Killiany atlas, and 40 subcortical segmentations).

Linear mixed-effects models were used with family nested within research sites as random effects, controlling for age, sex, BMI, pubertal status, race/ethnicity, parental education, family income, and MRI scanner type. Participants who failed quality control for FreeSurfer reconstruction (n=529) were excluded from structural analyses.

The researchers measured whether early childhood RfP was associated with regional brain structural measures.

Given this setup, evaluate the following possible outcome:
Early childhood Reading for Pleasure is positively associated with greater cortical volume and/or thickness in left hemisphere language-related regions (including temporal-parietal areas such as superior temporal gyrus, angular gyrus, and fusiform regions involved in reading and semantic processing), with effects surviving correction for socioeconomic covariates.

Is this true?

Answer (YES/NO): NO